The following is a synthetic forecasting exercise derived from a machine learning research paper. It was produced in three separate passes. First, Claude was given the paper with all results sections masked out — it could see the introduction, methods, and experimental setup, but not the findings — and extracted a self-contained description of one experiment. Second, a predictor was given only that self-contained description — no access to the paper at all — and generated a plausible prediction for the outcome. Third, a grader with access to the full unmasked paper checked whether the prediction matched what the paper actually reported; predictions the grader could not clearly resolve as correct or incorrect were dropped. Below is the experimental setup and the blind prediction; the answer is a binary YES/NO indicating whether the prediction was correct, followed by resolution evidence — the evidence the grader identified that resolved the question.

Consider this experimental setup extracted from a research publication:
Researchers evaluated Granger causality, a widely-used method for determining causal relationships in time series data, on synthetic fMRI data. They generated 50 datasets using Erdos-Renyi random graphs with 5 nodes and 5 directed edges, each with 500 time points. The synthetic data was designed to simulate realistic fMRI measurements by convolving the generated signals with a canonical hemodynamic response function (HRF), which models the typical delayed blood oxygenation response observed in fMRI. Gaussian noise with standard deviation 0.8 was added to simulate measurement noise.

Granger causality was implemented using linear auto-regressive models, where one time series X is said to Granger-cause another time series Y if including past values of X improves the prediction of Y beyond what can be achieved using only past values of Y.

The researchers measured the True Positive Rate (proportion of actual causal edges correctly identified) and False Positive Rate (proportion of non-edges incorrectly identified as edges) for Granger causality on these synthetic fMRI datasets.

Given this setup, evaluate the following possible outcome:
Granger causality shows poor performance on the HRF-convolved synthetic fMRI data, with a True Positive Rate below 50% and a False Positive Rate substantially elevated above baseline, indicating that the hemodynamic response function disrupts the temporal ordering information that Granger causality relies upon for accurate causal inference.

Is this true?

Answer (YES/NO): YES